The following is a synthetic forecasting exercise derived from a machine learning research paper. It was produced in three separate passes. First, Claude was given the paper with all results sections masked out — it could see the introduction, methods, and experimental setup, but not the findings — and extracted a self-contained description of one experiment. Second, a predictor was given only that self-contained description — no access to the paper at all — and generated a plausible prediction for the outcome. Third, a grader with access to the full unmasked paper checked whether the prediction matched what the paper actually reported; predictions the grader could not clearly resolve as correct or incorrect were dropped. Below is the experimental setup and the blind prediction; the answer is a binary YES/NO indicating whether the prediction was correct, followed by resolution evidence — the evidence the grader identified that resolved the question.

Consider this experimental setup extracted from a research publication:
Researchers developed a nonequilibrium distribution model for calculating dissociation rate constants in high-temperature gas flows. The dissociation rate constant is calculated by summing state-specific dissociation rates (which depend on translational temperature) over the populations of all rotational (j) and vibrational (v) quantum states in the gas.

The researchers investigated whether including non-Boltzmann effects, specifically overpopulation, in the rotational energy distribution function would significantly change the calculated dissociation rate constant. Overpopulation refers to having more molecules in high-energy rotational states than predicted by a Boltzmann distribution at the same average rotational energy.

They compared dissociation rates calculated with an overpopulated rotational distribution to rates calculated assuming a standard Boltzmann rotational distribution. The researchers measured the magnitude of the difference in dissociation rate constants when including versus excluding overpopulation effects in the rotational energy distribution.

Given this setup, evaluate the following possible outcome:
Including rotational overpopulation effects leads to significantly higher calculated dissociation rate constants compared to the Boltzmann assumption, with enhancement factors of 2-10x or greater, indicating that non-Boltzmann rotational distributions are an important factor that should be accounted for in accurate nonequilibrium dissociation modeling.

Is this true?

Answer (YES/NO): NO